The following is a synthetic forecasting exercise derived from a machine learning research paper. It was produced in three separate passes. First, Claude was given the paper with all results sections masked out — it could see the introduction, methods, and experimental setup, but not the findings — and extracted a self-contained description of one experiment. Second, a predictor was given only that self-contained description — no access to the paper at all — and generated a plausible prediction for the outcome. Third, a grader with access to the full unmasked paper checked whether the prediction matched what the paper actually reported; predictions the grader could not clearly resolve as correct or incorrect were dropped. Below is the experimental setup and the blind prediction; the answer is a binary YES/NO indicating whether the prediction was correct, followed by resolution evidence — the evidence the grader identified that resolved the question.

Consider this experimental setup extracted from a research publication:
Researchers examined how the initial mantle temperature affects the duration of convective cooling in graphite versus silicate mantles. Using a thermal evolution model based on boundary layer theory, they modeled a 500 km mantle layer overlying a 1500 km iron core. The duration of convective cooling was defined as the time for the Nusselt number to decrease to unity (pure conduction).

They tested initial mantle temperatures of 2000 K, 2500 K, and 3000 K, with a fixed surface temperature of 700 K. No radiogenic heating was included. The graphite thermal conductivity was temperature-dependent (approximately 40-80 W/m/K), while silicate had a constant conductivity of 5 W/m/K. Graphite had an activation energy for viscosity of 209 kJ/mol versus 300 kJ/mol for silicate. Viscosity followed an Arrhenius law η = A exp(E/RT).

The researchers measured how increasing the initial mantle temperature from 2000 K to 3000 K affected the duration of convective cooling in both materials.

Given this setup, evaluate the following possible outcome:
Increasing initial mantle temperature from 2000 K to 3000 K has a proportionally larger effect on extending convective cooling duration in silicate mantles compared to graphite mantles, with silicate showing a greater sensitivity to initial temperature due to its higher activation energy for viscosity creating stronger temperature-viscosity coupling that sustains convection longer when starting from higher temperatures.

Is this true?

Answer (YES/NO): NO